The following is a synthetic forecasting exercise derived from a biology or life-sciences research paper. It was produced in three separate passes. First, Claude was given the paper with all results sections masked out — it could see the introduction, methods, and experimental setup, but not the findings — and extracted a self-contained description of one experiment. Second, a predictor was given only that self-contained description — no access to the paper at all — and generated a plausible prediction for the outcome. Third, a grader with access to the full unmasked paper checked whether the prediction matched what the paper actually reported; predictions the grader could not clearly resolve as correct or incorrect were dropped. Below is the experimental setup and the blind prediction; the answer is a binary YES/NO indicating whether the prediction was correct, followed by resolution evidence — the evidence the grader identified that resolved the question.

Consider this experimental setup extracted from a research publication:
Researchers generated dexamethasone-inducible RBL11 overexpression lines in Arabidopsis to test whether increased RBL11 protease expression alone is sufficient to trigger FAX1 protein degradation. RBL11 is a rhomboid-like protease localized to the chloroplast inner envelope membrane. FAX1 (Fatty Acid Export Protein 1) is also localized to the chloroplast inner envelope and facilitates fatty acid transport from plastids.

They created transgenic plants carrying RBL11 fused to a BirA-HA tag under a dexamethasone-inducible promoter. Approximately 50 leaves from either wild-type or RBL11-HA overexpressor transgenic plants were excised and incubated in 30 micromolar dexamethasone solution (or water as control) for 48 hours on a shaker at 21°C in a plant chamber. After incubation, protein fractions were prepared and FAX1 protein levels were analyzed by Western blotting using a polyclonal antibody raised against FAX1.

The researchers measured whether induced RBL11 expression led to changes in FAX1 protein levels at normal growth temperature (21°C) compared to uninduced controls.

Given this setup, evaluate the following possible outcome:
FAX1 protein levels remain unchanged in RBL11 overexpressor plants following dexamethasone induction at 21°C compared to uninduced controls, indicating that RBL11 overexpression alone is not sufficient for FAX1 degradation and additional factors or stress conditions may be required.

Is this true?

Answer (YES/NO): YES